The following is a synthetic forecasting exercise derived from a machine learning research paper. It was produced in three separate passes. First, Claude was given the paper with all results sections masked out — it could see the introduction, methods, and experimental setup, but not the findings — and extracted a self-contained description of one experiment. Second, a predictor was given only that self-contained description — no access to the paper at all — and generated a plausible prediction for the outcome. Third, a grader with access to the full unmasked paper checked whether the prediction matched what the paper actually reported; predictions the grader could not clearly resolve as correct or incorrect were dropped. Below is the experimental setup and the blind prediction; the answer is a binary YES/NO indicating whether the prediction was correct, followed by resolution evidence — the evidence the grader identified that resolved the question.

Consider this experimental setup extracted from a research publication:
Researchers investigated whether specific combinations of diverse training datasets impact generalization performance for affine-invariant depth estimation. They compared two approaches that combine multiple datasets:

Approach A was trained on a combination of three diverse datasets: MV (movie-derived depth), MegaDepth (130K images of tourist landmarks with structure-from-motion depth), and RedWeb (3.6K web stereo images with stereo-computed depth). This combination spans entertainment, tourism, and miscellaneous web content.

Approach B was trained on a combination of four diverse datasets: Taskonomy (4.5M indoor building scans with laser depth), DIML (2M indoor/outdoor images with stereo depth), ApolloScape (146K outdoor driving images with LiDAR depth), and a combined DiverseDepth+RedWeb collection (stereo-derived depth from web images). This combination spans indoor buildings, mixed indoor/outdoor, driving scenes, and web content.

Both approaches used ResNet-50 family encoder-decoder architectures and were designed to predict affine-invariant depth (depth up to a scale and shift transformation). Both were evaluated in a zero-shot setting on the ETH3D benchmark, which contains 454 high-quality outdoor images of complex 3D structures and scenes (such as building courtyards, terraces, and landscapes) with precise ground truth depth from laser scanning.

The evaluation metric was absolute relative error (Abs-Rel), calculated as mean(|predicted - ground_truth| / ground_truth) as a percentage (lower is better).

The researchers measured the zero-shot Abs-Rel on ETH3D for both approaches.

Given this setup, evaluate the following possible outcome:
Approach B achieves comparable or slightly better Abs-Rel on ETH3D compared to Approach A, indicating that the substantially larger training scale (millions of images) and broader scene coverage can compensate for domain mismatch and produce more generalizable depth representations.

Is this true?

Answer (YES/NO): NO